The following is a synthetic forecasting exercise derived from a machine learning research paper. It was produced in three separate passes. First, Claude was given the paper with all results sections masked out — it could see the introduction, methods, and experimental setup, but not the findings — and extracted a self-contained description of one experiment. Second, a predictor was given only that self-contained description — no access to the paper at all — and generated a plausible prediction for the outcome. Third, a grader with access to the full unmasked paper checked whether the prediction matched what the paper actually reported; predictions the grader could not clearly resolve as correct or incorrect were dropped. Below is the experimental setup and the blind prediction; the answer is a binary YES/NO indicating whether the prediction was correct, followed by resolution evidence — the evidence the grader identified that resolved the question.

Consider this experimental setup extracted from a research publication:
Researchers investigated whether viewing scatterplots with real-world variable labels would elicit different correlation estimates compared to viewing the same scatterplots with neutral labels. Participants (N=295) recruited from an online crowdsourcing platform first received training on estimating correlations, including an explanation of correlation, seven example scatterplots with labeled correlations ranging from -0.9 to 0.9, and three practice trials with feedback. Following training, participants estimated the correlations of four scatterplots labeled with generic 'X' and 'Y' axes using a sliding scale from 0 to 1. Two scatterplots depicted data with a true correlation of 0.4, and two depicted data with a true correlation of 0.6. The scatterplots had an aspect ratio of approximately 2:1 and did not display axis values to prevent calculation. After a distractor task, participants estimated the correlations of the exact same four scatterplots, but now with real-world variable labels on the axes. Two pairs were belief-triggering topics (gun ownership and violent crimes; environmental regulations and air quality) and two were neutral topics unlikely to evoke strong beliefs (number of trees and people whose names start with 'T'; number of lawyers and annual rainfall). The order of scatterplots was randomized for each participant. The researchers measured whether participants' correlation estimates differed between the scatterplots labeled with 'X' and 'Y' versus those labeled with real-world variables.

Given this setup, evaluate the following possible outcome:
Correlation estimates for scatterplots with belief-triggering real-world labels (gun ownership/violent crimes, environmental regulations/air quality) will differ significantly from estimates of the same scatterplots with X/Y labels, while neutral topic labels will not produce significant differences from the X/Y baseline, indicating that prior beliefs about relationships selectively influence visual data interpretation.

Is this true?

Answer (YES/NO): NO